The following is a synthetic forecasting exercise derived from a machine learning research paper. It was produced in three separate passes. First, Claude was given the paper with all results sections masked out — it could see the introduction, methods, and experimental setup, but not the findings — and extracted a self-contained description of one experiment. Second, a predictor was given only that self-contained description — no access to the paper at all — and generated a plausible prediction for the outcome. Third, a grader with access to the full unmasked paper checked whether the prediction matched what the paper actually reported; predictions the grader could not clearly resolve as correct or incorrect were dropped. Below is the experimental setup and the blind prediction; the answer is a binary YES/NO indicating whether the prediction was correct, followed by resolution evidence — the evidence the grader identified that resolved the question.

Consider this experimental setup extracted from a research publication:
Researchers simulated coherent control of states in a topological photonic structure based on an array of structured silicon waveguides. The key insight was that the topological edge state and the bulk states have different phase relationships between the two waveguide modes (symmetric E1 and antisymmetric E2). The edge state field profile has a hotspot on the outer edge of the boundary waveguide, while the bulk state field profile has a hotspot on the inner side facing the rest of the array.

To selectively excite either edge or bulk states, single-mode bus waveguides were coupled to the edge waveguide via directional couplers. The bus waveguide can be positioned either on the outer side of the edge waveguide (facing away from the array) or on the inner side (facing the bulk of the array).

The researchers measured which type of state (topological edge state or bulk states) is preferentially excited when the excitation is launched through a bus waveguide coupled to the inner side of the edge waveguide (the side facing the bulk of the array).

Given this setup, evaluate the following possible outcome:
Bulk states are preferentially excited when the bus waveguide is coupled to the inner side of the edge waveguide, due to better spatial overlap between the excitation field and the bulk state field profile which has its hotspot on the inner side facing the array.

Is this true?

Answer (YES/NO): YES